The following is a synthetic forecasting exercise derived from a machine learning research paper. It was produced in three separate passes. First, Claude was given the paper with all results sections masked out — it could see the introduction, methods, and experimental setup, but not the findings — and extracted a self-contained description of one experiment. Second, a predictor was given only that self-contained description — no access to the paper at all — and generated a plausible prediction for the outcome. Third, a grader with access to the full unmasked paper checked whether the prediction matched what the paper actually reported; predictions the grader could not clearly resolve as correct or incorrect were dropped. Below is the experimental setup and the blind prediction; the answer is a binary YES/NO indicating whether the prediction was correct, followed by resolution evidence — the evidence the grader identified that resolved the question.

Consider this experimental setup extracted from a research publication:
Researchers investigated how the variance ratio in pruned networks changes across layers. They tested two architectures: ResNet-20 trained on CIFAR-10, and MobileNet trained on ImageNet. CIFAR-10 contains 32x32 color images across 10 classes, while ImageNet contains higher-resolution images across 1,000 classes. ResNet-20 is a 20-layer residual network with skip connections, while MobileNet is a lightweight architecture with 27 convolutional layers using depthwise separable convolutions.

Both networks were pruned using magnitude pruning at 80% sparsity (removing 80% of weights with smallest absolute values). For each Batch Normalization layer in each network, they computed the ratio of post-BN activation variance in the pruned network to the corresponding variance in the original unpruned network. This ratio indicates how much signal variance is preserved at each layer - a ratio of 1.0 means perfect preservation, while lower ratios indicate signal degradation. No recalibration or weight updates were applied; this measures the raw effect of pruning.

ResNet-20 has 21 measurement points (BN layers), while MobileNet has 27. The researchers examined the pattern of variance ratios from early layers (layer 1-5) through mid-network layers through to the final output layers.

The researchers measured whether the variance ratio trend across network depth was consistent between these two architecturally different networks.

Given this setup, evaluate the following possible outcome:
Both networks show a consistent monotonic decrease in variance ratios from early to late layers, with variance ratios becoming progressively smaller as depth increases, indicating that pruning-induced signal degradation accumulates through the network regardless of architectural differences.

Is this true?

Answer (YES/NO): NO